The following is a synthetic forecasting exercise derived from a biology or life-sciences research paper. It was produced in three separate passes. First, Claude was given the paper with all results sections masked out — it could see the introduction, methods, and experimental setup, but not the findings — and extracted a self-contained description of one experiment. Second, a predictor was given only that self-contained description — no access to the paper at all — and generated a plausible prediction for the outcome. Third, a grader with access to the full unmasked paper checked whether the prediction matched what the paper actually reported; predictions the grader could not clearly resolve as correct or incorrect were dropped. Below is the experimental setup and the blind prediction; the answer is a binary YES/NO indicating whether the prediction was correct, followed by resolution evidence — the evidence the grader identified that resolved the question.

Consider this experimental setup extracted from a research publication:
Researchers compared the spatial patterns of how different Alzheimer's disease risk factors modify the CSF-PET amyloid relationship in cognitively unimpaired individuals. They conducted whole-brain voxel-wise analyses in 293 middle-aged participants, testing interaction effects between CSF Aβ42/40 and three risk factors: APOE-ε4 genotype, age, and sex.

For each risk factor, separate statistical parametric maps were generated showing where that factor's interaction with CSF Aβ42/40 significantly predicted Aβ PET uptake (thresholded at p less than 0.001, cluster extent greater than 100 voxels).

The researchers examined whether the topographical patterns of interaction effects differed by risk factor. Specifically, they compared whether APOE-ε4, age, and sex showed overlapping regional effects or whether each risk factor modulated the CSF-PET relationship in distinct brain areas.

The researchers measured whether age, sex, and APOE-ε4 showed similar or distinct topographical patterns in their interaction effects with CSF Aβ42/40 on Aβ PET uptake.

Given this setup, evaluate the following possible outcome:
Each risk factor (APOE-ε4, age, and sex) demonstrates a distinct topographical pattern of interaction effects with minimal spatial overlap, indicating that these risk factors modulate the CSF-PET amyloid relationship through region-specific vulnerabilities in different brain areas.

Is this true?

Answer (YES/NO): YES